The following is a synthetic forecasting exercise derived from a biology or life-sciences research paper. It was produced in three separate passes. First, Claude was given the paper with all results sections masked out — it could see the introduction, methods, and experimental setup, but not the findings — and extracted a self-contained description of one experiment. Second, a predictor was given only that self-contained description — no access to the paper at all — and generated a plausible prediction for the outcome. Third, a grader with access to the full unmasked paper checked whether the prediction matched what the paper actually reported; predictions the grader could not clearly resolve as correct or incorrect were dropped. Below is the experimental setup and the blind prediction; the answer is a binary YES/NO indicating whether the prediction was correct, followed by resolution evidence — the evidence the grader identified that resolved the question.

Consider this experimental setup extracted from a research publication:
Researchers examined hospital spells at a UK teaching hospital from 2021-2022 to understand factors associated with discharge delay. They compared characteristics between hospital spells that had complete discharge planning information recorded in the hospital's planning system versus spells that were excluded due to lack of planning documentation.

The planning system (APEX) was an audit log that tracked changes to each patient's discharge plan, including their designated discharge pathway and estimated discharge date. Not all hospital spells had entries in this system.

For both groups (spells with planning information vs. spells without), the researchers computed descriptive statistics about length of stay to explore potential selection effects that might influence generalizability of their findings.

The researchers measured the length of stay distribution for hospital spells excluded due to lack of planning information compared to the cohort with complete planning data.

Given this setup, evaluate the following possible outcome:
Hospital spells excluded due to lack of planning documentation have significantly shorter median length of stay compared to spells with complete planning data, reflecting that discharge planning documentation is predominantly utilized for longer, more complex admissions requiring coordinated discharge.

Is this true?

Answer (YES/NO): YES